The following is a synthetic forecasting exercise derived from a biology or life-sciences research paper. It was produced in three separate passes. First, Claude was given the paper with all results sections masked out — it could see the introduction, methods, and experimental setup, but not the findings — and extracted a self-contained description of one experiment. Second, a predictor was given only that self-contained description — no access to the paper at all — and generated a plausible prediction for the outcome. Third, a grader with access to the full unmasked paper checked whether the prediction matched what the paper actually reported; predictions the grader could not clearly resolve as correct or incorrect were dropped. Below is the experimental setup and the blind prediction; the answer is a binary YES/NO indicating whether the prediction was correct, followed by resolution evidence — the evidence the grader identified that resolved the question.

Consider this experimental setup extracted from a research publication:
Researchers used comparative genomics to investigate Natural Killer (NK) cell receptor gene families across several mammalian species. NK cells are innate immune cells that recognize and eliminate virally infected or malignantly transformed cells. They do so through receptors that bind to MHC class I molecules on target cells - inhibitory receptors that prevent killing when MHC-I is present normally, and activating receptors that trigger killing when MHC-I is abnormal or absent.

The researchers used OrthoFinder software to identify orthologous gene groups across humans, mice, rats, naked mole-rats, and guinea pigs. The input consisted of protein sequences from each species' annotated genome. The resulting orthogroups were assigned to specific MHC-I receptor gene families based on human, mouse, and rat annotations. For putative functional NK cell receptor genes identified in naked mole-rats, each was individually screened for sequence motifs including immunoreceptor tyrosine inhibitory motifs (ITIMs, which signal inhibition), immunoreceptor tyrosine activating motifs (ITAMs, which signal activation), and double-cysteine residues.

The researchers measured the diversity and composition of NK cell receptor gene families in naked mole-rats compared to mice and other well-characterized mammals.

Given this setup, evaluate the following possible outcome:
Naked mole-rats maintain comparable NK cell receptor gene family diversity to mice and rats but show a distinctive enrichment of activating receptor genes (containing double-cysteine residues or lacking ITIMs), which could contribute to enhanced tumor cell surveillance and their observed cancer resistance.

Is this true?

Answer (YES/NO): NO